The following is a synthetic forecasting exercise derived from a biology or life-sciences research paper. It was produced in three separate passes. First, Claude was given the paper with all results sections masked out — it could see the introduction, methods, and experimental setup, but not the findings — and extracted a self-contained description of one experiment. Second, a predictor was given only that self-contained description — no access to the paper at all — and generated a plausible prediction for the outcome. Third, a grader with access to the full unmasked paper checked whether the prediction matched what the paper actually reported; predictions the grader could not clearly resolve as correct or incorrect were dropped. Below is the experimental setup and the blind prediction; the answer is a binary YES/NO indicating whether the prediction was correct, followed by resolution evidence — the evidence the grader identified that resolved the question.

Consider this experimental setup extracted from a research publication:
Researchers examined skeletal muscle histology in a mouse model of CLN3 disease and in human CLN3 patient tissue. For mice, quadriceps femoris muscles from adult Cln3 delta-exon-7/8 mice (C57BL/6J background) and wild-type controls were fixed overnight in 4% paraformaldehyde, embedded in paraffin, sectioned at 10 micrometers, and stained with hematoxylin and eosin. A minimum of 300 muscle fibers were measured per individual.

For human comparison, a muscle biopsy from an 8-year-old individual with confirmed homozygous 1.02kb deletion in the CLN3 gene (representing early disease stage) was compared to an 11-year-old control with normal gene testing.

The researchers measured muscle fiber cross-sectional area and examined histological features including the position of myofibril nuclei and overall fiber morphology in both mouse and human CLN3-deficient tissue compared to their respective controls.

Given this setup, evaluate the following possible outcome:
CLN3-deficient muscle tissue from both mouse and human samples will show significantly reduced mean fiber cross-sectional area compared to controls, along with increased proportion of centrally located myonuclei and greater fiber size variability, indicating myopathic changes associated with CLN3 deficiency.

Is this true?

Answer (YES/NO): YES